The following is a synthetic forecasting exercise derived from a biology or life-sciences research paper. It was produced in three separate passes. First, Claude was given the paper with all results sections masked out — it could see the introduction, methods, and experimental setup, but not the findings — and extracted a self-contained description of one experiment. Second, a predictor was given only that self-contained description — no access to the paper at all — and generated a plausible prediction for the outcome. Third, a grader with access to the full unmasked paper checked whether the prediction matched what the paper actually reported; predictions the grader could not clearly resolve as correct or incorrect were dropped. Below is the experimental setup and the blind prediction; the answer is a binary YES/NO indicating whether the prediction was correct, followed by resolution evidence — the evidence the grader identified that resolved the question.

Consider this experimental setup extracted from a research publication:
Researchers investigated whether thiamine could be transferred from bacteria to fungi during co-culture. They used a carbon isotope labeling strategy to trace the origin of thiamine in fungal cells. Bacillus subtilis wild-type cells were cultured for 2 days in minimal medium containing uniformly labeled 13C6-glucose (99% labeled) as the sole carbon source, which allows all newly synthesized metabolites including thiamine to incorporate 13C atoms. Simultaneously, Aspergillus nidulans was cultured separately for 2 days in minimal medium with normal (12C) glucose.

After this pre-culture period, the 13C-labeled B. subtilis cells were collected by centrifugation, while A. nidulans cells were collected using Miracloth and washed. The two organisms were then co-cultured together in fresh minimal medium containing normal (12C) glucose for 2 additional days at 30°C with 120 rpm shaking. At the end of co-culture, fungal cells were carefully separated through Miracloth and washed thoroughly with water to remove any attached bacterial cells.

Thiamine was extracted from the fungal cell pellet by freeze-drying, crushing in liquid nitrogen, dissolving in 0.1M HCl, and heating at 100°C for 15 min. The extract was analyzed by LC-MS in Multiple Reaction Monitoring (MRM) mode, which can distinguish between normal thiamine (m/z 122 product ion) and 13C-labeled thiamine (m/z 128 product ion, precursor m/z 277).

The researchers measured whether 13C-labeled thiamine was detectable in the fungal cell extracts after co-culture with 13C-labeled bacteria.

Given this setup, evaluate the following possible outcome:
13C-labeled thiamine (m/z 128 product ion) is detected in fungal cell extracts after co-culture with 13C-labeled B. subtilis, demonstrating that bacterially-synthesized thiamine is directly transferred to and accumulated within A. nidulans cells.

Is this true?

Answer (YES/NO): YES